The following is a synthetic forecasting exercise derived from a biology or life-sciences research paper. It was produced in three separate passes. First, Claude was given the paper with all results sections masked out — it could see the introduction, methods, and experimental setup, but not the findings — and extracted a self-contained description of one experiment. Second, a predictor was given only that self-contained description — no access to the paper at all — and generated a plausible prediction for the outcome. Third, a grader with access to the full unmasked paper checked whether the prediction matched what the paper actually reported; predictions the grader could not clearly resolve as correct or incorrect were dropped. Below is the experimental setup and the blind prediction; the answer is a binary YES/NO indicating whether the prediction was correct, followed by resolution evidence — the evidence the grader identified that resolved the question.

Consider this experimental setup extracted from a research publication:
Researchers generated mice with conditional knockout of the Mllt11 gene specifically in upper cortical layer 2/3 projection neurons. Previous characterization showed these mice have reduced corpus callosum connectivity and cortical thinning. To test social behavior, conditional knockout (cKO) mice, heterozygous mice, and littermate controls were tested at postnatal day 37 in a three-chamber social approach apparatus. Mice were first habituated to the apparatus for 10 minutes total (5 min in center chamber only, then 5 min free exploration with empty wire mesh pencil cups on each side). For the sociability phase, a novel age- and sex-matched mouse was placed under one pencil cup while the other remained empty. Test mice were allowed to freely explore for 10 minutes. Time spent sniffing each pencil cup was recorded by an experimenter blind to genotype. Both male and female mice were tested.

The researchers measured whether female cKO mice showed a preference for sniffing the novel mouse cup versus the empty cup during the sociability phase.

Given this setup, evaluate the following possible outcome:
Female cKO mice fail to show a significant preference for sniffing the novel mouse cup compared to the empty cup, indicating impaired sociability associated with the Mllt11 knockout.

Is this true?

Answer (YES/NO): NO